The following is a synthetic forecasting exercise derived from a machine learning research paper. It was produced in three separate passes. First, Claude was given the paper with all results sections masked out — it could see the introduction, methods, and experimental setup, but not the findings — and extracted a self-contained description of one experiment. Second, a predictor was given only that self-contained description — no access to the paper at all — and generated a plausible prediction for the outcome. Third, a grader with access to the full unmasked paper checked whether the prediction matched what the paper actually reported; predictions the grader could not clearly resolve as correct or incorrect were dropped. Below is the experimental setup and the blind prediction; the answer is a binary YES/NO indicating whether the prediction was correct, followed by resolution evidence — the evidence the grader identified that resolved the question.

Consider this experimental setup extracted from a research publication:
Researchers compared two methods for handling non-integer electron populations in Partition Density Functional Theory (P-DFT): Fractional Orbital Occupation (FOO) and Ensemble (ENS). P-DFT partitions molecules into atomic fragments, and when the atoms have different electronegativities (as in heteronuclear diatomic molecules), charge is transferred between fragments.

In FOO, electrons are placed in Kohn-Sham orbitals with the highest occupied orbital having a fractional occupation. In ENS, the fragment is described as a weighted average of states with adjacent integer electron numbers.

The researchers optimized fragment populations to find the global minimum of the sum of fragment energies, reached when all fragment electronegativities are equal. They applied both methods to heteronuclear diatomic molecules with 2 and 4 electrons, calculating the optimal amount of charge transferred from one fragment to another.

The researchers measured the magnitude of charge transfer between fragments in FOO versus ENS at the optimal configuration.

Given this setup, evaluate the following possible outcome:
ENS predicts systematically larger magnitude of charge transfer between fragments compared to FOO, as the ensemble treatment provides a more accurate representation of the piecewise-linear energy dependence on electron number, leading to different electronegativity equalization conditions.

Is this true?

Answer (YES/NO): NO